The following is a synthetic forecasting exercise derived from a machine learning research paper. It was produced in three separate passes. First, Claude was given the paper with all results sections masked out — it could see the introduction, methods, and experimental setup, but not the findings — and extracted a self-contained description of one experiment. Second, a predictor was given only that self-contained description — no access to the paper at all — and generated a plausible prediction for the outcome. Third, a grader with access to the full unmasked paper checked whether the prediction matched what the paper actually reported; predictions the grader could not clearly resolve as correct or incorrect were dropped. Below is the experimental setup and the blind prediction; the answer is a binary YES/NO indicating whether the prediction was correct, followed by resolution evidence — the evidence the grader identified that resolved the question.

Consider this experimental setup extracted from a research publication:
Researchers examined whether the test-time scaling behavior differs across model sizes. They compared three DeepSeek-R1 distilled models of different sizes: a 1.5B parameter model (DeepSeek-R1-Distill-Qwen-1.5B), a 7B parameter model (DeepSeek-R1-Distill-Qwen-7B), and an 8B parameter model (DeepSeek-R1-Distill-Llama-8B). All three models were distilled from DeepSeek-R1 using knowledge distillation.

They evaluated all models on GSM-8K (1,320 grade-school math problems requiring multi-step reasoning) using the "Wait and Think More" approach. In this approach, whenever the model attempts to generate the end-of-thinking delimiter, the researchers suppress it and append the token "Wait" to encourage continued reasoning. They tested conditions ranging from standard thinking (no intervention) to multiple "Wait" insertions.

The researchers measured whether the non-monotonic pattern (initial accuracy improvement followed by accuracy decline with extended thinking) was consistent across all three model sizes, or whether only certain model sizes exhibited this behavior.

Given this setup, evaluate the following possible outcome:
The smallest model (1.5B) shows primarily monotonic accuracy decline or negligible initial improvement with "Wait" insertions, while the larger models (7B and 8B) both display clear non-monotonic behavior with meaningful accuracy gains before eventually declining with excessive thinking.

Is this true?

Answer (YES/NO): NO